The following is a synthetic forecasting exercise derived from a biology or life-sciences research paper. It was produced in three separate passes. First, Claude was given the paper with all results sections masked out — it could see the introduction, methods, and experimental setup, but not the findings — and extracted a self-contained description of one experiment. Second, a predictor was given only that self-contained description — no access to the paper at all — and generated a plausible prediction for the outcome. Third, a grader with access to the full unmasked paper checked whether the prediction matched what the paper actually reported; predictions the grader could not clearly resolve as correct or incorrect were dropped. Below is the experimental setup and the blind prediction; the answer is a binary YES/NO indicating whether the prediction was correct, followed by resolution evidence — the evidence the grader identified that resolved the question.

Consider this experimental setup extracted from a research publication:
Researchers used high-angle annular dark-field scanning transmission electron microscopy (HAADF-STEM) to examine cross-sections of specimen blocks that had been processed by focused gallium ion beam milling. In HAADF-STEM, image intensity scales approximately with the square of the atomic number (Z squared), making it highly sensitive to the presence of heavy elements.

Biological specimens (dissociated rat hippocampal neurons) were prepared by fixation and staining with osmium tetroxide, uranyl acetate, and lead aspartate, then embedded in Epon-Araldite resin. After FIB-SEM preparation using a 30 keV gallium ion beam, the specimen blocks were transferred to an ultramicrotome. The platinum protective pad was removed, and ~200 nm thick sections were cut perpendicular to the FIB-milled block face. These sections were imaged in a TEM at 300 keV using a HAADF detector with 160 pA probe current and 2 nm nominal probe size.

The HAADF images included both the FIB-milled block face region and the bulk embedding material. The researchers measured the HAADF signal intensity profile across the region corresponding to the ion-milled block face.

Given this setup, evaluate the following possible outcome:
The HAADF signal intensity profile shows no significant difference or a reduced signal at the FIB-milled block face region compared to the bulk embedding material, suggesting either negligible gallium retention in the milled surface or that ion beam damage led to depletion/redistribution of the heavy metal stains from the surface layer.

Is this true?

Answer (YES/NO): NO